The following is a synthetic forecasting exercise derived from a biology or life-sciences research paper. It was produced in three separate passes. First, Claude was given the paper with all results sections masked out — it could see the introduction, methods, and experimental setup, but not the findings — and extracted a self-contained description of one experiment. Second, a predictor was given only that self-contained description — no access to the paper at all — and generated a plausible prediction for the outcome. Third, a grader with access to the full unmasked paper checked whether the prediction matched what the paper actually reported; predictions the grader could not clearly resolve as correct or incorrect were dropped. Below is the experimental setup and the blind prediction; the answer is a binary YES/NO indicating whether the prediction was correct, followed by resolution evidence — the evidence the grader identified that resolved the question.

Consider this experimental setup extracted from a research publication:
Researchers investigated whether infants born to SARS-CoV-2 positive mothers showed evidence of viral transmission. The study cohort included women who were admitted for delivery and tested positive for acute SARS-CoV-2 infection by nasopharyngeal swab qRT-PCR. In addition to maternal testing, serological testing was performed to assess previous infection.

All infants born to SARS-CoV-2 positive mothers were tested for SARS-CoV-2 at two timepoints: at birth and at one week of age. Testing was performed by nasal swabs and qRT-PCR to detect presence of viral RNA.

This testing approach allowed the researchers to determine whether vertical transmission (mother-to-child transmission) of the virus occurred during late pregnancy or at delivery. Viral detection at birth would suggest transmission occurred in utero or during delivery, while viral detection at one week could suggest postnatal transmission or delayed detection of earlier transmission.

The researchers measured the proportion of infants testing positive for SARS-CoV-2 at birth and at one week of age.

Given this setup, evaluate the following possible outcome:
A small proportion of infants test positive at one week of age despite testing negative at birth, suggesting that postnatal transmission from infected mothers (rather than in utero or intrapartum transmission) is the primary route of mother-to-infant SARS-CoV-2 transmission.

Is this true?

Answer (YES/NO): NO